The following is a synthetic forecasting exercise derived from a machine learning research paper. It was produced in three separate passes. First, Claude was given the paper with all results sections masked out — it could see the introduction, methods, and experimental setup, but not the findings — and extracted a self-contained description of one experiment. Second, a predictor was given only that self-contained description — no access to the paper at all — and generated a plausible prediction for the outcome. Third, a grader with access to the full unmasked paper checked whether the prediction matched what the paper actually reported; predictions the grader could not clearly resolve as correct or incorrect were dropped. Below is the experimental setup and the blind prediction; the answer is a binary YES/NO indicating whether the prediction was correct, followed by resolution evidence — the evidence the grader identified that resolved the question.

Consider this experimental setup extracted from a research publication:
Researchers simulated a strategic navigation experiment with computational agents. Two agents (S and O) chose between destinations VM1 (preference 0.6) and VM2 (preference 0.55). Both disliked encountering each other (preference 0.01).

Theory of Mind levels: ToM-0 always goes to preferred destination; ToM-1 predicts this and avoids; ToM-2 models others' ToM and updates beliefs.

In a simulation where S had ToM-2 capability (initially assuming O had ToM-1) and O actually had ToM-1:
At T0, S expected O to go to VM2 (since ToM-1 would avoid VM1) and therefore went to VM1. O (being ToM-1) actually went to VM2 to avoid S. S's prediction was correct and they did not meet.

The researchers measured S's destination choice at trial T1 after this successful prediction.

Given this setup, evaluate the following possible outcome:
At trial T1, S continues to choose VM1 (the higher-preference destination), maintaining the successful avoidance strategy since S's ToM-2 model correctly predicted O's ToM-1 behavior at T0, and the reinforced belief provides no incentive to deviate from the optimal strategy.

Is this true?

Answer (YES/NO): YES